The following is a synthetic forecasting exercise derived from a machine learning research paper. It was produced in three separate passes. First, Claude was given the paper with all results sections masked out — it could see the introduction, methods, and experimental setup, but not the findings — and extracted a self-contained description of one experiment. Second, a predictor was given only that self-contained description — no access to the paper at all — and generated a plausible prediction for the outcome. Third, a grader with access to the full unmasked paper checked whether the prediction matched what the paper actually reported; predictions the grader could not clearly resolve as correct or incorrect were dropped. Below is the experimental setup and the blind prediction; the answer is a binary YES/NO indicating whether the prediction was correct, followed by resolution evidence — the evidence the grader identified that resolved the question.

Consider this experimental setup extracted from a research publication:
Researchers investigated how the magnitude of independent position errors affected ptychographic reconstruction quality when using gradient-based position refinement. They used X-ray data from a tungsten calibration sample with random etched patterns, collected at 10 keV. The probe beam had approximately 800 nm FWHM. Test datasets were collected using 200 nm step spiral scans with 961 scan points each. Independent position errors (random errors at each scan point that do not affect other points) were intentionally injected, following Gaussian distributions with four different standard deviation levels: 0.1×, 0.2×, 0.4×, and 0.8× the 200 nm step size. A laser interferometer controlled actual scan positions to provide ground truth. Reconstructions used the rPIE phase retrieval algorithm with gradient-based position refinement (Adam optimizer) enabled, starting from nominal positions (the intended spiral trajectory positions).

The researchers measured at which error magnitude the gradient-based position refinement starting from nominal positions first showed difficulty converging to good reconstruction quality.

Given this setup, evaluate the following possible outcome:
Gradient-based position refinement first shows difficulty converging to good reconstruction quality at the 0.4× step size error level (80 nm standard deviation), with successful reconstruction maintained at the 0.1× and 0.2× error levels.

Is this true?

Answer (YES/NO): NO